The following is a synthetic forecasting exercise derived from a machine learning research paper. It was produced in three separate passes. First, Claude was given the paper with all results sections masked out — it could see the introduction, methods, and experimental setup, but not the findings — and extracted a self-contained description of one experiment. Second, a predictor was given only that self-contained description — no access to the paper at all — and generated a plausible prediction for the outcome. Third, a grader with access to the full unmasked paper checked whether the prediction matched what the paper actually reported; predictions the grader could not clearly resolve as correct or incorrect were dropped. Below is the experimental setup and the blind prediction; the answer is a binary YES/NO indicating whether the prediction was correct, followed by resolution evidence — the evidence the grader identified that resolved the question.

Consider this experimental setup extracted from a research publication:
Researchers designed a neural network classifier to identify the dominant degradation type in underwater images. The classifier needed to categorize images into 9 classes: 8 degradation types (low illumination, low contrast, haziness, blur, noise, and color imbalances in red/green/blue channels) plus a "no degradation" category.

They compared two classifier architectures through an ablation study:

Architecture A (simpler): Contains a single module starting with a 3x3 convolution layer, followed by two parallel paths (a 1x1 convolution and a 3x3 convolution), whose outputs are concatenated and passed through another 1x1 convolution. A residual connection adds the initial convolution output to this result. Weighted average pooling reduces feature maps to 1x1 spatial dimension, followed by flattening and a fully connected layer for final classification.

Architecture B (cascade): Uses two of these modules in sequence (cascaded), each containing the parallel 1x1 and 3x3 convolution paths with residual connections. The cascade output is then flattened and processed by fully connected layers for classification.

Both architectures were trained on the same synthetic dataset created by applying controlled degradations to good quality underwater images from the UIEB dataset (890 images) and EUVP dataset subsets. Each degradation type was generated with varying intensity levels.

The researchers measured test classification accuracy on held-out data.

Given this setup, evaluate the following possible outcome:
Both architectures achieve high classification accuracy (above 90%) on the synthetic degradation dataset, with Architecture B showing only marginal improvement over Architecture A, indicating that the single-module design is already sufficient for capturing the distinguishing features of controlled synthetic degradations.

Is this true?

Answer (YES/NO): NO